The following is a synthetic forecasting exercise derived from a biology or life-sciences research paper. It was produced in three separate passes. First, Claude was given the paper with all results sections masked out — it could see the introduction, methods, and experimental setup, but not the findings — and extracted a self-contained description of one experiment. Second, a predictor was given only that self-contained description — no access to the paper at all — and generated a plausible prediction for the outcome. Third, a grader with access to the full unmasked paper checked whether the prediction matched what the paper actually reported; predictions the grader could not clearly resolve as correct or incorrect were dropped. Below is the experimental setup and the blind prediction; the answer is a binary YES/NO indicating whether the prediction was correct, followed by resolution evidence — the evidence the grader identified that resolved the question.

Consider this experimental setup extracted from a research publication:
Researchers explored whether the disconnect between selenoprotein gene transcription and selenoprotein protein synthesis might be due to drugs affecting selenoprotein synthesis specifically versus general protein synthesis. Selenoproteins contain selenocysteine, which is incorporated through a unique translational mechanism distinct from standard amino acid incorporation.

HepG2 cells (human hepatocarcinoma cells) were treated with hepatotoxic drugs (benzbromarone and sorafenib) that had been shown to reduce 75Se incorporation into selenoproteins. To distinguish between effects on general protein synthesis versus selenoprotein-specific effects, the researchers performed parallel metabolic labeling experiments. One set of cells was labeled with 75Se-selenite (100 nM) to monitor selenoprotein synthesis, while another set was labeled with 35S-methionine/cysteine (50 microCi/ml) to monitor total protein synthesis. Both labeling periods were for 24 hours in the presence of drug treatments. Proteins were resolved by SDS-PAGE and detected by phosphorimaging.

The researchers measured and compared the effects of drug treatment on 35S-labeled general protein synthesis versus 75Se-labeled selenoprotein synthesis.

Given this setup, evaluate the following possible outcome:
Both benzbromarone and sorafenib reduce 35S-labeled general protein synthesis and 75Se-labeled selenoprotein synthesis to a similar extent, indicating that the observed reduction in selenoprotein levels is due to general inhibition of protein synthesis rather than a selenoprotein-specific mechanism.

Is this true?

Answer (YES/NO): YES